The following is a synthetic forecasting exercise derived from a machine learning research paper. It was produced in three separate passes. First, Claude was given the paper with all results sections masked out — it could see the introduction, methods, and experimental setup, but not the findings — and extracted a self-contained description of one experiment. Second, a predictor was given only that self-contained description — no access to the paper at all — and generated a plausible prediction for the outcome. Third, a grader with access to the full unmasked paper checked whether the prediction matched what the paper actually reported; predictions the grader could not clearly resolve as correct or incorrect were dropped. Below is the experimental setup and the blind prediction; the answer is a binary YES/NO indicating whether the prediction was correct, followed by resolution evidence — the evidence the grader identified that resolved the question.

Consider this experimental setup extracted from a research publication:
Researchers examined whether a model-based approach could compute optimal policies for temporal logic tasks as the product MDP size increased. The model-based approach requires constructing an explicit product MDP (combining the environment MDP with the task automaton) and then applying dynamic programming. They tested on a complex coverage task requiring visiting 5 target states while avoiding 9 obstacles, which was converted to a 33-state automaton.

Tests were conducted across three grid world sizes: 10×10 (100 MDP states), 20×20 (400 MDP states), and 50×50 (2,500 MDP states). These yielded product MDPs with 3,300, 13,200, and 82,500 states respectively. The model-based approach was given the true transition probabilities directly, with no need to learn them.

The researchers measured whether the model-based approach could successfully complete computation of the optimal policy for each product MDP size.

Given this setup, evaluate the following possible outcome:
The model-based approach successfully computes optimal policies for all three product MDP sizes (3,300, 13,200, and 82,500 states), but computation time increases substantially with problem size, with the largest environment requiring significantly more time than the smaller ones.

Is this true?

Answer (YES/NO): NO